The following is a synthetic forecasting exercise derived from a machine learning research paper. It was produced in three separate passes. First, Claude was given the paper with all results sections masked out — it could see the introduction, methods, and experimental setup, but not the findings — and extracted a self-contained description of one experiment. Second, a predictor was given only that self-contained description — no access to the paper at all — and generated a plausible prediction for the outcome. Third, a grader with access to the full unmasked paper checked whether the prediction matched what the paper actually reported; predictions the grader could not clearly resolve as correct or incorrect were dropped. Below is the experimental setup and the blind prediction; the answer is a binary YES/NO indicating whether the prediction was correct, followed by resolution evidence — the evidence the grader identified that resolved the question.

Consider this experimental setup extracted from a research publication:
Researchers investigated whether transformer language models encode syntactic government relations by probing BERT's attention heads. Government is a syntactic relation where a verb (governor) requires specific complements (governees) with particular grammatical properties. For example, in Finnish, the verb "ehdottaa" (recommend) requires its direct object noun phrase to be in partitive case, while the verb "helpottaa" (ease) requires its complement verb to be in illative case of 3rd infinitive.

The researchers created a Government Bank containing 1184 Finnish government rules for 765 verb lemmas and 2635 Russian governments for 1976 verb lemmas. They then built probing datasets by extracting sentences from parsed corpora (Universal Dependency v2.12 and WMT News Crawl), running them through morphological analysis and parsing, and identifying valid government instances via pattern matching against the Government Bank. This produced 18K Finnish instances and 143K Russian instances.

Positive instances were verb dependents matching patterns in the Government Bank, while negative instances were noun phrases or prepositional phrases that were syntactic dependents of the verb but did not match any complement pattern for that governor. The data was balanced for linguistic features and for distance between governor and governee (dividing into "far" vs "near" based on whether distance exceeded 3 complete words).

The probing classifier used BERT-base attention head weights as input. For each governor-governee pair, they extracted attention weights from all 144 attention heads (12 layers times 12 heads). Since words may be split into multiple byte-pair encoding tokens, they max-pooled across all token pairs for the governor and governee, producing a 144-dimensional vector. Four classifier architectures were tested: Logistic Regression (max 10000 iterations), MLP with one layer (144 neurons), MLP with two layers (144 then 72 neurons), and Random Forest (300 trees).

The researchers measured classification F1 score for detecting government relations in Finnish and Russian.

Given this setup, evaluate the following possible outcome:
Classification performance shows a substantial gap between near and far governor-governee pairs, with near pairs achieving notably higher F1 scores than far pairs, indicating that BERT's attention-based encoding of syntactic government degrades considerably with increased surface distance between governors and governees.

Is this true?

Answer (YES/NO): NO